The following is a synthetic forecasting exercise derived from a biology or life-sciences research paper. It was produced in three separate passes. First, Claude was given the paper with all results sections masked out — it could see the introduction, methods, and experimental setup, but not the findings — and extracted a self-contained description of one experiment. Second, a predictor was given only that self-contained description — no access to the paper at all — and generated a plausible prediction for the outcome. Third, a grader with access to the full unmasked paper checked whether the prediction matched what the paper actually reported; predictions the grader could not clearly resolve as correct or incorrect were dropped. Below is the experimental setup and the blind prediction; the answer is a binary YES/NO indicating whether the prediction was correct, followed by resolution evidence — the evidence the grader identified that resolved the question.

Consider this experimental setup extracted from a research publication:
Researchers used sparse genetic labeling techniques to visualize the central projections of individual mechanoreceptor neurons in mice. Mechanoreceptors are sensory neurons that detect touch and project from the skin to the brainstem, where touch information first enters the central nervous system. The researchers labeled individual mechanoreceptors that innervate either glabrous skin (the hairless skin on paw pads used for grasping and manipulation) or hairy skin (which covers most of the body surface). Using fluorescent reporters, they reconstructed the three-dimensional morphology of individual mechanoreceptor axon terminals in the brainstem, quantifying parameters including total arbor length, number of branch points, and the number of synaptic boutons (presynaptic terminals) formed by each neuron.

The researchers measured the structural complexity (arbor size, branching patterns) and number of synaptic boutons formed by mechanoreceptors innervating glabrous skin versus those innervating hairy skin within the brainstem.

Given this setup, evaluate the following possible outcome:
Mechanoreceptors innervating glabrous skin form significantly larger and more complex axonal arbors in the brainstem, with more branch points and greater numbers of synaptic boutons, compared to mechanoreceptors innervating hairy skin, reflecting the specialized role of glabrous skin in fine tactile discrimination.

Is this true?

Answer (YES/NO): YES